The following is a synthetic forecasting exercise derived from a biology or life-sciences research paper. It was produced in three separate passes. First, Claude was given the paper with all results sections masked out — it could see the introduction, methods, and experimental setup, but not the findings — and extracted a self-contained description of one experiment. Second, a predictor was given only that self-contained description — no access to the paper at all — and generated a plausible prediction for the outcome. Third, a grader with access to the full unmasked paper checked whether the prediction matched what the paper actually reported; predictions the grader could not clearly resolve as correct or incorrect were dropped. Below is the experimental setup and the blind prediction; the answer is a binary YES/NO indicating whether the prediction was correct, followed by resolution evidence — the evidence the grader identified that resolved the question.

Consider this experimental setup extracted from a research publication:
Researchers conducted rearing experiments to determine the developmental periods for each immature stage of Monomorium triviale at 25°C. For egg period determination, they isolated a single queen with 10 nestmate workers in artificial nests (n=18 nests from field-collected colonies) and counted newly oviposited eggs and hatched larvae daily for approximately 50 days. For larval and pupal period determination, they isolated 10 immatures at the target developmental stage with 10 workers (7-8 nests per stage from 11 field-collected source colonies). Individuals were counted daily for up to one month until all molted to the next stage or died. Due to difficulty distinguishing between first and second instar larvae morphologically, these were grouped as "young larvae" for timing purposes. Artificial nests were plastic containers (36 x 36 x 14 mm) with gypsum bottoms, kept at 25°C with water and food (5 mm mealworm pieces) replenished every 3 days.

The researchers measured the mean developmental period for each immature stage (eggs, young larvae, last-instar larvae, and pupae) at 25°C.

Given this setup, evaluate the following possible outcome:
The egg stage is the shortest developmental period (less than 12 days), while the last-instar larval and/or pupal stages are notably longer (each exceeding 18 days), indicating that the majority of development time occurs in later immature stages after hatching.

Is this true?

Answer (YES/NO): NO